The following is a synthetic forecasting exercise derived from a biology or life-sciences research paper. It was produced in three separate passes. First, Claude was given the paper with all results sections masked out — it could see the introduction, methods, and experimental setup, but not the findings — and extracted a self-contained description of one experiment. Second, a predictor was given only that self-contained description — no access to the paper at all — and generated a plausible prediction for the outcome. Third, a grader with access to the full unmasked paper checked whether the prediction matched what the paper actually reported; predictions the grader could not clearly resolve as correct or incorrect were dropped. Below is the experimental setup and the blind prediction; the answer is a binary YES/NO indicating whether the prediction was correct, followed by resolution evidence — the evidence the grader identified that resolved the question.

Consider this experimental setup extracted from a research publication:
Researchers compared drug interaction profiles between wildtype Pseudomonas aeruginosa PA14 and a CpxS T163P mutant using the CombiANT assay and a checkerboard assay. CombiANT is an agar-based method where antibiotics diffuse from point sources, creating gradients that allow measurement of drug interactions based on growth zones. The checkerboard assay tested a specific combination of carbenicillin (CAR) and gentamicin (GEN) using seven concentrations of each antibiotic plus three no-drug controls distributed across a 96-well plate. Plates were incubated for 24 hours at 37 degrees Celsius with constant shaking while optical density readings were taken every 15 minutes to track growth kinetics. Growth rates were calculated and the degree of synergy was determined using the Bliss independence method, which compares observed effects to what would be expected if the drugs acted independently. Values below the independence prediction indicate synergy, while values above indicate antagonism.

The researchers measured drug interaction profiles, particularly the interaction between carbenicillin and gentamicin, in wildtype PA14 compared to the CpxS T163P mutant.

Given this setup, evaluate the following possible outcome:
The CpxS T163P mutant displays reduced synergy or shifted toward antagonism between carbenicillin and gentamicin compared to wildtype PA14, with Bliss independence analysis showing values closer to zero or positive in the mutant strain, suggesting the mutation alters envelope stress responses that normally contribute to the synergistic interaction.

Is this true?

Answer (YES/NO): YES